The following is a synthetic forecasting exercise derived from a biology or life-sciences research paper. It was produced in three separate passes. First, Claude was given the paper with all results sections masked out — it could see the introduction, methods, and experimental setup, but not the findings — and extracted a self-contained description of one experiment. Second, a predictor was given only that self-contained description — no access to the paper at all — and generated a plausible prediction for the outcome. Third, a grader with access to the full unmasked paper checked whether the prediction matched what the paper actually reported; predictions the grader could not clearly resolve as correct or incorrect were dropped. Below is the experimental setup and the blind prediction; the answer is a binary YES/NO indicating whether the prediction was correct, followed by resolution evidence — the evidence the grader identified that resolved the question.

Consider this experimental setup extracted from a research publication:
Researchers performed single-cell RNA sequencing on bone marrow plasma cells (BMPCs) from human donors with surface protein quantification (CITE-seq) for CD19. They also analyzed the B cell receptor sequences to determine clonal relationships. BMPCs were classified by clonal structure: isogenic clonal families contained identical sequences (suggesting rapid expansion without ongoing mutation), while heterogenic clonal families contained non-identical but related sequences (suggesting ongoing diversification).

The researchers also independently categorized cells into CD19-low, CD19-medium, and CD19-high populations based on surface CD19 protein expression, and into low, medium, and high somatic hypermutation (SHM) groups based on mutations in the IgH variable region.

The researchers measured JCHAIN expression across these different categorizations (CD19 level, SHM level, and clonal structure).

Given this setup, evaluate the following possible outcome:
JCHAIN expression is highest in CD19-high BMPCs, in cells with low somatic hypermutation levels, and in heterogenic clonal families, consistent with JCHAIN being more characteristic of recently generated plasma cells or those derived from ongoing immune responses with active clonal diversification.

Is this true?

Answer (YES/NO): NO